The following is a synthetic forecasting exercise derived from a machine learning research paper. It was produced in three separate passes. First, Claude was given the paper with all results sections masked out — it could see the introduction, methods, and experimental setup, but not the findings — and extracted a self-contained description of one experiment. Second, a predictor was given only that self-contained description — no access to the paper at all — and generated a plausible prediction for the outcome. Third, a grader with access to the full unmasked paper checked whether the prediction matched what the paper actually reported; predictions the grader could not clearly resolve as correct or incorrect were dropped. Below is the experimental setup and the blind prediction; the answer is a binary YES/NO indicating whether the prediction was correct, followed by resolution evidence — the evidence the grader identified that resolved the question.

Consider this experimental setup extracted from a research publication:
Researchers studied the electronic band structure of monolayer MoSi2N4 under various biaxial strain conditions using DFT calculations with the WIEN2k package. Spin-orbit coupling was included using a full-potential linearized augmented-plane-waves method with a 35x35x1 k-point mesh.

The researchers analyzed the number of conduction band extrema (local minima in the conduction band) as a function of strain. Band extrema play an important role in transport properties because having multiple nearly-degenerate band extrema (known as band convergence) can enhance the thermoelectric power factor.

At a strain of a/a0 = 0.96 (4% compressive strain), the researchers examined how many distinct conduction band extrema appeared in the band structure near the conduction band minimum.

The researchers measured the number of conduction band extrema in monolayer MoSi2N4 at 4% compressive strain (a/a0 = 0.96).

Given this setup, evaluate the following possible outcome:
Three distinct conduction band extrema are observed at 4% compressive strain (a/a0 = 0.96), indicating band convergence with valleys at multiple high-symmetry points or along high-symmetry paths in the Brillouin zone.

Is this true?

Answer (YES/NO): NO